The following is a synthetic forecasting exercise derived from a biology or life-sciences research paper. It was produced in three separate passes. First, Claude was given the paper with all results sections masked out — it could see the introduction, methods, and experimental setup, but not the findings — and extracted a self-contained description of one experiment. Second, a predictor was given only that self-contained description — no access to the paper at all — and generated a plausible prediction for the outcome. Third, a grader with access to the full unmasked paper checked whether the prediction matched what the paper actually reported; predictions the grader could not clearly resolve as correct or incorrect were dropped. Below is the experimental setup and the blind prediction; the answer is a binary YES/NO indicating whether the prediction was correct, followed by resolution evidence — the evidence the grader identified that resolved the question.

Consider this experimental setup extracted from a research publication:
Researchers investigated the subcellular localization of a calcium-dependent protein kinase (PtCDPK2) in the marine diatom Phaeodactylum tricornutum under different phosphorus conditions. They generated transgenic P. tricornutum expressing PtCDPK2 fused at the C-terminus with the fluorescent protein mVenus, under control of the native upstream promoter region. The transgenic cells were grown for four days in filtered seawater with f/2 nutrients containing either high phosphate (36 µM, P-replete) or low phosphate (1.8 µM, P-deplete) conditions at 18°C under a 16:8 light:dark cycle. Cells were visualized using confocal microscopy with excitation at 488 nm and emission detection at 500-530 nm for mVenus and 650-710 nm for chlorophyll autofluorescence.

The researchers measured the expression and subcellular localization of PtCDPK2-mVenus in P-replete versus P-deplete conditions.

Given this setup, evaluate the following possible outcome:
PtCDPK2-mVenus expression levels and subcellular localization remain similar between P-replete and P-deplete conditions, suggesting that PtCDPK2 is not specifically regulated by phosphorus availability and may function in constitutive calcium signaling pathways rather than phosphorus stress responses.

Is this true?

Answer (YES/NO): NO